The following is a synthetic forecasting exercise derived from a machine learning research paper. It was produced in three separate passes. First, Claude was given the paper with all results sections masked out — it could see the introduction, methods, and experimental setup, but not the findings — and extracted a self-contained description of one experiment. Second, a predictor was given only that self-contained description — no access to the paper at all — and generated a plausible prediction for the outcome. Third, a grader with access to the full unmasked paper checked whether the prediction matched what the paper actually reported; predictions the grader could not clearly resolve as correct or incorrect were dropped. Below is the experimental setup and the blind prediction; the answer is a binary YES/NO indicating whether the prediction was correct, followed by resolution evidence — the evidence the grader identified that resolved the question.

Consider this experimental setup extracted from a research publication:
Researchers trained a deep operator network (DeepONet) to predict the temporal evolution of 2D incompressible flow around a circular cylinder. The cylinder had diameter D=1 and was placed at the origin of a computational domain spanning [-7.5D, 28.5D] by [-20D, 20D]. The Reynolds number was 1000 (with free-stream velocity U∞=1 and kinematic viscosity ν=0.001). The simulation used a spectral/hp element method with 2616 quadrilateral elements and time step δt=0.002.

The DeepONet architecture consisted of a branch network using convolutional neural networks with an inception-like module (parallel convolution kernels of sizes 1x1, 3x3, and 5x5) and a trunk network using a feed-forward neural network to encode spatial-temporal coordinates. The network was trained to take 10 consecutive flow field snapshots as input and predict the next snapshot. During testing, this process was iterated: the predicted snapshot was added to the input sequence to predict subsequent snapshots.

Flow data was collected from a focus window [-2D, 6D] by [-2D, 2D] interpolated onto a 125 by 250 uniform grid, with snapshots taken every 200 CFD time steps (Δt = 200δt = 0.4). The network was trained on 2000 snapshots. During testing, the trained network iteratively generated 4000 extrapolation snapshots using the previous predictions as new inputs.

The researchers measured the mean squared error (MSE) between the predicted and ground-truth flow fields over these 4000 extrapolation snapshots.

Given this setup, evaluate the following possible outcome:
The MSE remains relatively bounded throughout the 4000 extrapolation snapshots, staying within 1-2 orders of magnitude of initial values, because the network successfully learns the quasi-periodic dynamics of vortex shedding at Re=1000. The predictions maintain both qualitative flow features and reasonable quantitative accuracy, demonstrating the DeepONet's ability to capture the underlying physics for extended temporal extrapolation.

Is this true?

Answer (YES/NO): NO